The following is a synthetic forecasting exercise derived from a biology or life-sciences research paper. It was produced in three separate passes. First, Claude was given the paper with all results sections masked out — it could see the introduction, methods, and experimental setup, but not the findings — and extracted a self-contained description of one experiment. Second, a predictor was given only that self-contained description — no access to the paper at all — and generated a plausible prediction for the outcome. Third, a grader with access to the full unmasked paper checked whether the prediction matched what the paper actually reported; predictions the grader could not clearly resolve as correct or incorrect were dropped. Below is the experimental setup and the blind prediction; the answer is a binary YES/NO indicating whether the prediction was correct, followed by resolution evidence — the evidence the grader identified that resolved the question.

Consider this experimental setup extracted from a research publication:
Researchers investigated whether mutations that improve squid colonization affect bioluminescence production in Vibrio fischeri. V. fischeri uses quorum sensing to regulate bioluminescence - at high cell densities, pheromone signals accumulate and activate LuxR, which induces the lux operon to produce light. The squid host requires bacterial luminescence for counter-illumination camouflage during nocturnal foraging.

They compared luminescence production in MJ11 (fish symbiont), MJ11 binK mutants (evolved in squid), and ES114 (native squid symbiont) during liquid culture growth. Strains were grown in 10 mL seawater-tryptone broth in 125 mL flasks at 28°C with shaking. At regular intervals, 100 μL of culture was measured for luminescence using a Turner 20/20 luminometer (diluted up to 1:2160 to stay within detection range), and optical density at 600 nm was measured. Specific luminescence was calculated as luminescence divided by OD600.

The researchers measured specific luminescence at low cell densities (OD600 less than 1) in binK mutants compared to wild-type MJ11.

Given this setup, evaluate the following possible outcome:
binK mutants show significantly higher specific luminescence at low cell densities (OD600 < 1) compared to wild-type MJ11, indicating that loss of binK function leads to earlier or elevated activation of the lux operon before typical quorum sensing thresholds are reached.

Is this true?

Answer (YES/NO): NO